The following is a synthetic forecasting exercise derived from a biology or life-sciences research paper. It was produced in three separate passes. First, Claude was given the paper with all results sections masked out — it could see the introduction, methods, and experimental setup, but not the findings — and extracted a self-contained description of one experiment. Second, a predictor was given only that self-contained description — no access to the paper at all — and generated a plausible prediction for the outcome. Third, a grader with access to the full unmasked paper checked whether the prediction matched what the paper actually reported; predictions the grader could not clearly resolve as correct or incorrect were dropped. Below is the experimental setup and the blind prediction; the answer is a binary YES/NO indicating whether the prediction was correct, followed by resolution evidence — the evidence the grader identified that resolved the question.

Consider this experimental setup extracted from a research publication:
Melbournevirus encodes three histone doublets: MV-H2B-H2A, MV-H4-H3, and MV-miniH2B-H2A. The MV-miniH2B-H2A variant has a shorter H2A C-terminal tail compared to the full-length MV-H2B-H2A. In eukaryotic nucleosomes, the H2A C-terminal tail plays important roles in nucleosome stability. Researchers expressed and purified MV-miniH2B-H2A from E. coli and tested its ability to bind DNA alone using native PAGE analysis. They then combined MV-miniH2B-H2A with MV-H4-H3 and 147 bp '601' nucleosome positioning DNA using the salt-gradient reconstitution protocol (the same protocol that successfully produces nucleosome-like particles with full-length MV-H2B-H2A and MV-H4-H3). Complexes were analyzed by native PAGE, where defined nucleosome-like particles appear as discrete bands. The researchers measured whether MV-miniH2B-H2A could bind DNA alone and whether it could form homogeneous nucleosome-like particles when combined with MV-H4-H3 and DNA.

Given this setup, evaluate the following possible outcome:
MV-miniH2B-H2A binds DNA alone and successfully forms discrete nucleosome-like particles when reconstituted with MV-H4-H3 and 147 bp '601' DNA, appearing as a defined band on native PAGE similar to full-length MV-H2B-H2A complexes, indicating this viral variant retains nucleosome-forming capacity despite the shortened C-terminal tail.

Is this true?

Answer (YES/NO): NO